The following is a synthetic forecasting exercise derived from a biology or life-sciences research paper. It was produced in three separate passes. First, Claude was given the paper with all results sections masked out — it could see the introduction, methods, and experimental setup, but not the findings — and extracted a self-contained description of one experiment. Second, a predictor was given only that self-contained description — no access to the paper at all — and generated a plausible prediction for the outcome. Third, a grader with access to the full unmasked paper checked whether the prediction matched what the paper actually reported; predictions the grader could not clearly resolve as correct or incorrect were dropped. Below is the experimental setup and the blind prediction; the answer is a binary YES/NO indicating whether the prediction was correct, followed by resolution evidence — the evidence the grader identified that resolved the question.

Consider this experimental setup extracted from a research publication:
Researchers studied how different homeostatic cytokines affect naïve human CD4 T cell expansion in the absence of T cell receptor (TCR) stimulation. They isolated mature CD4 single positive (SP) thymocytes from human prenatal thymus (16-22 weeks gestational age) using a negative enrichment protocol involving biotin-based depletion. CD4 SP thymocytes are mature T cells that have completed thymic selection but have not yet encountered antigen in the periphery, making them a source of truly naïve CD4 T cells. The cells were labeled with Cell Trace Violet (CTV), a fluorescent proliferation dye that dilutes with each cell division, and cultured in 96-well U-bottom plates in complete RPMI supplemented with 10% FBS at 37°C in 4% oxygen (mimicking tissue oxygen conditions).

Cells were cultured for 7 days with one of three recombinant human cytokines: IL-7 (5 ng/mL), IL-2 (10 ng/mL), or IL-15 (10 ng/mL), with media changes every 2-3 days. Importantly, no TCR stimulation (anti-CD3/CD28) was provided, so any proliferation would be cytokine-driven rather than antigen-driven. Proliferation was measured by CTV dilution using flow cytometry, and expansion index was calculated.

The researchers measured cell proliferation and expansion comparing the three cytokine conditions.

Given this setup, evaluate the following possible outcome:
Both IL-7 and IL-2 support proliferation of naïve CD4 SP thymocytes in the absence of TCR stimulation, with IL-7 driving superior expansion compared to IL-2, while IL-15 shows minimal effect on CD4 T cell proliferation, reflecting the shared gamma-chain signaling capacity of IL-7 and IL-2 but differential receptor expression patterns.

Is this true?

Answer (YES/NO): NO